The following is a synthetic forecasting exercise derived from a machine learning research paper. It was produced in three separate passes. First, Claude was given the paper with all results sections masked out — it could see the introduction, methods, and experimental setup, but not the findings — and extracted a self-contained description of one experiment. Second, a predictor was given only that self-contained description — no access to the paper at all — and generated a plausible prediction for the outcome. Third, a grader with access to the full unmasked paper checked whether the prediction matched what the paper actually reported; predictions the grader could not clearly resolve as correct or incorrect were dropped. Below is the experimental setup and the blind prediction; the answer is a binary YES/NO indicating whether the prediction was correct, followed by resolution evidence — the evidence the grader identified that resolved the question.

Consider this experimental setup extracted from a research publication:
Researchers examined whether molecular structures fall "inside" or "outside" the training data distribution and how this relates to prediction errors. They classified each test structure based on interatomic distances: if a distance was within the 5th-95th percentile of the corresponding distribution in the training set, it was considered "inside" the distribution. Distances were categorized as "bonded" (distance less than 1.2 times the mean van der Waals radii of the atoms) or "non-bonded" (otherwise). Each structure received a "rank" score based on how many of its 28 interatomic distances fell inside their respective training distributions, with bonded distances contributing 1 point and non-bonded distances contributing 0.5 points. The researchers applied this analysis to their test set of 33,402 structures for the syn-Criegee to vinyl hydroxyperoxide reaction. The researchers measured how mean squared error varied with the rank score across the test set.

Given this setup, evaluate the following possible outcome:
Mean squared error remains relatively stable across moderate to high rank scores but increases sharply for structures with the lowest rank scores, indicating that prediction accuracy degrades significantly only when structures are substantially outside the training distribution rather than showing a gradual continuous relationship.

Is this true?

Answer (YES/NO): NO